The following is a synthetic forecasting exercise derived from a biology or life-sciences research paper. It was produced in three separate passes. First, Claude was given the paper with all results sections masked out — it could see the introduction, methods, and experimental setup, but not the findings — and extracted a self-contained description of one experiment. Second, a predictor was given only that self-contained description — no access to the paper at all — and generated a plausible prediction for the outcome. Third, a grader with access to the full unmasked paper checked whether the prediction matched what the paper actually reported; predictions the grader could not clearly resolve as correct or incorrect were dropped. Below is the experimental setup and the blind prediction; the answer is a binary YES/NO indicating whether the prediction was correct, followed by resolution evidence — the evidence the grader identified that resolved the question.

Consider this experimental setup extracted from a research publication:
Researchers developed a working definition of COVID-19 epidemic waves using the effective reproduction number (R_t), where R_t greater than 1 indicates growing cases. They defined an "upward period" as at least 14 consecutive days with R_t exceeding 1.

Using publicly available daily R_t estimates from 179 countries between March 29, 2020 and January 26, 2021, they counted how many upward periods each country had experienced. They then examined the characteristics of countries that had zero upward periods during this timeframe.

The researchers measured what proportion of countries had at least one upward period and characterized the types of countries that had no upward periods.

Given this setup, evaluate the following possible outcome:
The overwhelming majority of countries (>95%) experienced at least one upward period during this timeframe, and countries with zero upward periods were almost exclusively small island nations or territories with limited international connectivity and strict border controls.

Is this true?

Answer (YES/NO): NO